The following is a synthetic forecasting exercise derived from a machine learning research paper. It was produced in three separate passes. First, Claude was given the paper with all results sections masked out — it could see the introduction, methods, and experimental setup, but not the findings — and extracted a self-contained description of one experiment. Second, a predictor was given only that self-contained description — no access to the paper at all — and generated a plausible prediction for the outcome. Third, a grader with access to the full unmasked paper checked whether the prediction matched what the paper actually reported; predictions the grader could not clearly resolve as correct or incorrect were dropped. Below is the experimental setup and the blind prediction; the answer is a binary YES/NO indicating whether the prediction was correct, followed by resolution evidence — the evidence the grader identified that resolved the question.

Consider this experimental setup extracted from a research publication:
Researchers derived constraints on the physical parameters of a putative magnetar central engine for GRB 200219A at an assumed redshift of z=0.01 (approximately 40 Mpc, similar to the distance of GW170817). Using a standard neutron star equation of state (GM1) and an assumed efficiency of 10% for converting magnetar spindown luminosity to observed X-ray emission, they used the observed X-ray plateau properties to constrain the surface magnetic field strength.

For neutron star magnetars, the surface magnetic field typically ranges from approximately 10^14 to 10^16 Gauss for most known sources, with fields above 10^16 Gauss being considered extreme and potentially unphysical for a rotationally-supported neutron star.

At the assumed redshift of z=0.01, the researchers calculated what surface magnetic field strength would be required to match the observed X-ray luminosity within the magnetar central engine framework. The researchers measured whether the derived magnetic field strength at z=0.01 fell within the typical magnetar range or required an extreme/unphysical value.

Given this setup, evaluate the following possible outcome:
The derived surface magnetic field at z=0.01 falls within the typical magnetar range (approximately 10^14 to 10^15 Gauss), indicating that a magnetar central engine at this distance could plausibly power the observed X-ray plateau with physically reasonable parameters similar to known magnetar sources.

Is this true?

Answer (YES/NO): NO